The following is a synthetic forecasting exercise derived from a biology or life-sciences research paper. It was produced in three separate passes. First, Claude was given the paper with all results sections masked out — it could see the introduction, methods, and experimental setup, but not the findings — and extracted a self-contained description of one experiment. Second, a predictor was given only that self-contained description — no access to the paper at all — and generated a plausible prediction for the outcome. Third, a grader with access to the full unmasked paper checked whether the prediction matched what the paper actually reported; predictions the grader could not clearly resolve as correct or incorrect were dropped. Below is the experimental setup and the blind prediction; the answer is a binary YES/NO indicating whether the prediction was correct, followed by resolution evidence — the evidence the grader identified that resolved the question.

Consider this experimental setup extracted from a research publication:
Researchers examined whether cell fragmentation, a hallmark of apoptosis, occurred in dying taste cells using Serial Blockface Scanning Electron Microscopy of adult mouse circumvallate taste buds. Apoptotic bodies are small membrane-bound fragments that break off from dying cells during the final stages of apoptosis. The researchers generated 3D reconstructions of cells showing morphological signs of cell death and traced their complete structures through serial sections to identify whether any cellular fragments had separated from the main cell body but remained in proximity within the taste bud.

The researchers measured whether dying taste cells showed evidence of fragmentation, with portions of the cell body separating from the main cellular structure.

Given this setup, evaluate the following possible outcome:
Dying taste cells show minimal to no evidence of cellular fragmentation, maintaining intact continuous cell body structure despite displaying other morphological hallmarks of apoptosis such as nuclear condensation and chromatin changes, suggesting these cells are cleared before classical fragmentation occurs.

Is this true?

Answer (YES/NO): NO